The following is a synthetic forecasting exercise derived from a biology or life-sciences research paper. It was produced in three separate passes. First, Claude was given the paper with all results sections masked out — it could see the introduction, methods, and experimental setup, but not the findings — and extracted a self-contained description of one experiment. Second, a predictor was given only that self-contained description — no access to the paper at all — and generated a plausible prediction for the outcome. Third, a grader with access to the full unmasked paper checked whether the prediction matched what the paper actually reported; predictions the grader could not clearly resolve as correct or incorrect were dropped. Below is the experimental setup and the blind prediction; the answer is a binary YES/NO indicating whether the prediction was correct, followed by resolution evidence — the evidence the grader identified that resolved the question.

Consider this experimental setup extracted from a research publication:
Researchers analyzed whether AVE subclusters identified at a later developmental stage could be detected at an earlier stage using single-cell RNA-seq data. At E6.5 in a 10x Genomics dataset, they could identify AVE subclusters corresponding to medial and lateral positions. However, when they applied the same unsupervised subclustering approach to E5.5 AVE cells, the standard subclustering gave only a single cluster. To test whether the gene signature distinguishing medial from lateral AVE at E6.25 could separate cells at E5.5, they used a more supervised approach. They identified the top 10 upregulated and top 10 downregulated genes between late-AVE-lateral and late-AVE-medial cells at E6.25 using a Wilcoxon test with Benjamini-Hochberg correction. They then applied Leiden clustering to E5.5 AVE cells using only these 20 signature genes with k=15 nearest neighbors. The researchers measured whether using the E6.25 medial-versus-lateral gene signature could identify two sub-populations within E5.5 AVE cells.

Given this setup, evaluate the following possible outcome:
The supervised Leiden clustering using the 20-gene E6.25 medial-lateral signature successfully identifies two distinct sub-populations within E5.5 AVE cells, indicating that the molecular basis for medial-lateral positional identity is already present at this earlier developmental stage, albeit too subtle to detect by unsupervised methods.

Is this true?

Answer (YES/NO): NO